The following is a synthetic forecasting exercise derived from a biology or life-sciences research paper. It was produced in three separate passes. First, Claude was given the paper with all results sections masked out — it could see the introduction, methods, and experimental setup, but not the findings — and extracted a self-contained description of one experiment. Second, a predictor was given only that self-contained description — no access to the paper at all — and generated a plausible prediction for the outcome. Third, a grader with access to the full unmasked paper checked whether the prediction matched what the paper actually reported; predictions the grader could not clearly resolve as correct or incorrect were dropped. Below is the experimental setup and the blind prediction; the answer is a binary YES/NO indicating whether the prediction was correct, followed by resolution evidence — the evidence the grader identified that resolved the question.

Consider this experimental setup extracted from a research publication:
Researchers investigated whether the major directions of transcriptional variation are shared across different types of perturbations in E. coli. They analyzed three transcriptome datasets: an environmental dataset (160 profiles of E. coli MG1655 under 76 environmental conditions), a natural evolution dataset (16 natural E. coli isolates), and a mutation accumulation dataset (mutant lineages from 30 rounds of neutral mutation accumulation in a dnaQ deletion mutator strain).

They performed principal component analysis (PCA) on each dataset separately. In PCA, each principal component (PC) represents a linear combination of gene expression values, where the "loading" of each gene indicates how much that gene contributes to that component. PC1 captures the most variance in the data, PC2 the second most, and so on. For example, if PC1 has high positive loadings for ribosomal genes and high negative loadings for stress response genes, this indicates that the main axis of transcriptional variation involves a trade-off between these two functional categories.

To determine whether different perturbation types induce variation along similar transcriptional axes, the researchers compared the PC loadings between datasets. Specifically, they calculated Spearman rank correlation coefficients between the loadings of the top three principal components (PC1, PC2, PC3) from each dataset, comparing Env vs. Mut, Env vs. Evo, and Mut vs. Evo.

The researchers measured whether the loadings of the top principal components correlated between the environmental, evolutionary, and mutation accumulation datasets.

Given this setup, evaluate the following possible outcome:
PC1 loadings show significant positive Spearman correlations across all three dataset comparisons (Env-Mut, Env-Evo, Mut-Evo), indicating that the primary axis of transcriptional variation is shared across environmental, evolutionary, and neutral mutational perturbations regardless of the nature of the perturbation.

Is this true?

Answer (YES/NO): YES